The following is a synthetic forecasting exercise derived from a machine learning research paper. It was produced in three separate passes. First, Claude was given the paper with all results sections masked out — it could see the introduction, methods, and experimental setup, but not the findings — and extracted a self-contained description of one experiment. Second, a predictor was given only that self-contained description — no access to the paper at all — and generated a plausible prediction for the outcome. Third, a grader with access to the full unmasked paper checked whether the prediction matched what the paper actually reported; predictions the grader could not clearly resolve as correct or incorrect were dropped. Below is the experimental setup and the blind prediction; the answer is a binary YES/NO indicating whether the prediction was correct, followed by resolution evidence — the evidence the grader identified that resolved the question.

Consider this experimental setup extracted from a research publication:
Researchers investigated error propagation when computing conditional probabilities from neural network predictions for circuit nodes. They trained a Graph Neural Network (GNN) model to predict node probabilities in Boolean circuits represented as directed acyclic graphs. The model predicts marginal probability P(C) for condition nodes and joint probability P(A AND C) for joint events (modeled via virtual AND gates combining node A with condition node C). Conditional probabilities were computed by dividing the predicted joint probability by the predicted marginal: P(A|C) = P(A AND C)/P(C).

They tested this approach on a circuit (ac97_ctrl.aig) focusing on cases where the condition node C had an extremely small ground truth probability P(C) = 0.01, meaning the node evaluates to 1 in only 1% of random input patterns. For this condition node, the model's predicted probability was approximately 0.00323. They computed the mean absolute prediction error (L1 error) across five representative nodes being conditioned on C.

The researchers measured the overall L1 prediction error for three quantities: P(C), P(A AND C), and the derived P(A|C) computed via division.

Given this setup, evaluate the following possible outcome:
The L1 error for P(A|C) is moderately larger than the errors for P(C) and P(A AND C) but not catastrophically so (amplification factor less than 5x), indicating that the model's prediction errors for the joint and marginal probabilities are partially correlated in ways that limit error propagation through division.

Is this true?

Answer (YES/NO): NO